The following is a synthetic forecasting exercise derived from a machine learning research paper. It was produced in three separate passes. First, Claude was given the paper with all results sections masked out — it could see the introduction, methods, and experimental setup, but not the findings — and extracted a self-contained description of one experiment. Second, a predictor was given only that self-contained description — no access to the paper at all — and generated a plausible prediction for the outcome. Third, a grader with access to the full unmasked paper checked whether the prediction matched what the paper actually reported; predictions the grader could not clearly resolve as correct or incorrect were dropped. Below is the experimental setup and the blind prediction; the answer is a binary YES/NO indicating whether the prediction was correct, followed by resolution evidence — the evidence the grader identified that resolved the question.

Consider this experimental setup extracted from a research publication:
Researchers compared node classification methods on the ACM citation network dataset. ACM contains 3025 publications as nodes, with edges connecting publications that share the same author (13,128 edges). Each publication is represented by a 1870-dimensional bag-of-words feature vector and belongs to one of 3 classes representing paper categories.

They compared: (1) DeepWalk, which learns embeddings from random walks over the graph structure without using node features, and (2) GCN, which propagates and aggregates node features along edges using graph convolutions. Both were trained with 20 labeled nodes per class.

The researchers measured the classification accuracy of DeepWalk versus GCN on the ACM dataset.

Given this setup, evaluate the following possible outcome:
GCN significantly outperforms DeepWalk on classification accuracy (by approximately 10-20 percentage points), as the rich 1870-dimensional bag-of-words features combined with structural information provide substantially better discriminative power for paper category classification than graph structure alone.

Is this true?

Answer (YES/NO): NO